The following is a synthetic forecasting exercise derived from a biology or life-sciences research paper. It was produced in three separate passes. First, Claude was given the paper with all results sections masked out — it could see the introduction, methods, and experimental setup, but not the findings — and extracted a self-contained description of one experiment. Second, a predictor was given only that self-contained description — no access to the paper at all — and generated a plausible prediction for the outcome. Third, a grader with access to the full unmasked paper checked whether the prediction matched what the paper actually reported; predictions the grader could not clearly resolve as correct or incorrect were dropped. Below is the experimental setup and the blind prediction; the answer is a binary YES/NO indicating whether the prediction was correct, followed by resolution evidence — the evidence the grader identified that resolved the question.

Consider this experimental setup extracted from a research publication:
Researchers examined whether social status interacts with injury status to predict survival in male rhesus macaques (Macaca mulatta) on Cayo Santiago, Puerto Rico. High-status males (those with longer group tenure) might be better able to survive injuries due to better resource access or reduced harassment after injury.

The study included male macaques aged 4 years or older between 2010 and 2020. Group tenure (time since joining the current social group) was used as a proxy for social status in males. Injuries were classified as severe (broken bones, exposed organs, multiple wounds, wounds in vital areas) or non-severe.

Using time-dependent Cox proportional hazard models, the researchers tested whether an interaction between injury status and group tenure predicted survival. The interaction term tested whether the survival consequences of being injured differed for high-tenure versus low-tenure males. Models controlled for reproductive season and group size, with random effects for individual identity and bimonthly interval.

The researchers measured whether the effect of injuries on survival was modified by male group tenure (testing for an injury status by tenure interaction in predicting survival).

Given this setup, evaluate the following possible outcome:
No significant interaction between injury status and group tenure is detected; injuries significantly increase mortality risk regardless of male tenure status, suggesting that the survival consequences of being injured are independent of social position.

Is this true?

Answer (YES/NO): YES